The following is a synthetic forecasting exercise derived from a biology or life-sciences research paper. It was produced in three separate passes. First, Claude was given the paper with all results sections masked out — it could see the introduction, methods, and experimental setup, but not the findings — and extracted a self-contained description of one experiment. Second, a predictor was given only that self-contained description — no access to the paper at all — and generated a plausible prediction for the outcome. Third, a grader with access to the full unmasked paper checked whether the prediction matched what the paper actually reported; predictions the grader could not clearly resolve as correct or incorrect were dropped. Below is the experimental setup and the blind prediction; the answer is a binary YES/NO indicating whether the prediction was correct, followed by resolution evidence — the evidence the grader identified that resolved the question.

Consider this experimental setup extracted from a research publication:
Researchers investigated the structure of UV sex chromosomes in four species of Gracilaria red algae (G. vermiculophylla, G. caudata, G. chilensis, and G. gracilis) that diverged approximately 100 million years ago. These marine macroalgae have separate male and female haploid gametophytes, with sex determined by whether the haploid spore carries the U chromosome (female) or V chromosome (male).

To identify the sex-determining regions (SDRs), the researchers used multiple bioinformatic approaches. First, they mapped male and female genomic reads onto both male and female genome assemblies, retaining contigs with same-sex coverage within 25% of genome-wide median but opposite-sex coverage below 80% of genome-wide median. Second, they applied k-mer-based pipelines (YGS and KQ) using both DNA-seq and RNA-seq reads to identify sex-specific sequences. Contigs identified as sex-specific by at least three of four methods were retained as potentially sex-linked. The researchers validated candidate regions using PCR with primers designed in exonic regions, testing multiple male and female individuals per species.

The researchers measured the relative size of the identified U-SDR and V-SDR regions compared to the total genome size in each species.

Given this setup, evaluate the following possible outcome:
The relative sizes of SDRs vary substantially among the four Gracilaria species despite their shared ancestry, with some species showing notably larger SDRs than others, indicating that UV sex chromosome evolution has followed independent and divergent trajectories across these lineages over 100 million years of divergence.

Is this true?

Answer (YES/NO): NO